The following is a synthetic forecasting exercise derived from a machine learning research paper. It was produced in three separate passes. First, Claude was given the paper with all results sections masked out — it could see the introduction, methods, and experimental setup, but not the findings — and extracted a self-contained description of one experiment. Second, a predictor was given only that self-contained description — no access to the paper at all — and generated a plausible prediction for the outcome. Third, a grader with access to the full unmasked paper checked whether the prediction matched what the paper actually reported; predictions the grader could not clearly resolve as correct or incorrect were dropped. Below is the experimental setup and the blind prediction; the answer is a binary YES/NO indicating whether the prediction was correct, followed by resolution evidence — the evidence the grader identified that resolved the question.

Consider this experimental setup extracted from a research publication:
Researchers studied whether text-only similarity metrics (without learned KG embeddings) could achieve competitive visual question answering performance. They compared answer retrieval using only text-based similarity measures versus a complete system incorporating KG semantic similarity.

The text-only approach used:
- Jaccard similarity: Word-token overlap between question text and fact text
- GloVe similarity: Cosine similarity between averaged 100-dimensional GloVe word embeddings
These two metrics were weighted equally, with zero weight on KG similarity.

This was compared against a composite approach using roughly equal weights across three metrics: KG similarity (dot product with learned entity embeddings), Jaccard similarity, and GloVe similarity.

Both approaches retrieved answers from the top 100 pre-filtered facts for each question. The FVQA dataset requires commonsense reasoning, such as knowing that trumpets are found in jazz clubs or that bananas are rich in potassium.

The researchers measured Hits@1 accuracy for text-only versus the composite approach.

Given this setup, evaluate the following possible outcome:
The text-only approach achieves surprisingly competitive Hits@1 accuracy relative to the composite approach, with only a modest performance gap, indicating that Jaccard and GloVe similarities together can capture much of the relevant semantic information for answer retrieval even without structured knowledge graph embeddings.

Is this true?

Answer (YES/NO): NO